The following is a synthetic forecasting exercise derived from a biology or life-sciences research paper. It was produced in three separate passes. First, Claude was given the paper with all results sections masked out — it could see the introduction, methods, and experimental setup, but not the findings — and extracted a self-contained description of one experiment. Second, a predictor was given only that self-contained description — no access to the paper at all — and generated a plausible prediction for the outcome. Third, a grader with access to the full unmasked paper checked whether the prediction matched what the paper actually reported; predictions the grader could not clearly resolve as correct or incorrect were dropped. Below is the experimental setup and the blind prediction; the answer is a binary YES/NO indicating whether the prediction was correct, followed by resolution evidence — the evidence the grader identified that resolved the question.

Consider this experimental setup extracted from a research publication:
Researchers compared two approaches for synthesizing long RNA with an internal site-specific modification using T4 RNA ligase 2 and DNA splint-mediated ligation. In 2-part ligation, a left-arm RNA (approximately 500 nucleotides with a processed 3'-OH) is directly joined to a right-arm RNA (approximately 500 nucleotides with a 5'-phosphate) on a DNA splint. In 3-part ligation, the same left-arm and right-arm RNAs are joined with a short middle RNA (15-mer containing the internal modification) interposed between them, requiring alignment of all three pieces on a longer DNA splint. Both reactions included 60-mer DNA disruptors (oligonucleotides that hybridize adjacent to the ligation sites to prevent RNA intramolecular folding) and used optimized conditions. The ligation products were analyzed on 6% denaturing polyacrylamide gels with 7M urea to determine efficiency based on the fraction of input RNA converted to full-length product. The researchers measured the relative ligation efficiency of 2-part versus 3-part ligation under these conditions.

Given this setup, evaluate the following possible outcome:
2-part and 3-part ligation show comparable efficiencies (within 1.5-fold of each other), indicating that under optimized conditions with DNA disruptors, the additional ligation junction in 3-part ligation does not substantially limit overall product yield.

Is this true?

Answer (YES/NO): NO